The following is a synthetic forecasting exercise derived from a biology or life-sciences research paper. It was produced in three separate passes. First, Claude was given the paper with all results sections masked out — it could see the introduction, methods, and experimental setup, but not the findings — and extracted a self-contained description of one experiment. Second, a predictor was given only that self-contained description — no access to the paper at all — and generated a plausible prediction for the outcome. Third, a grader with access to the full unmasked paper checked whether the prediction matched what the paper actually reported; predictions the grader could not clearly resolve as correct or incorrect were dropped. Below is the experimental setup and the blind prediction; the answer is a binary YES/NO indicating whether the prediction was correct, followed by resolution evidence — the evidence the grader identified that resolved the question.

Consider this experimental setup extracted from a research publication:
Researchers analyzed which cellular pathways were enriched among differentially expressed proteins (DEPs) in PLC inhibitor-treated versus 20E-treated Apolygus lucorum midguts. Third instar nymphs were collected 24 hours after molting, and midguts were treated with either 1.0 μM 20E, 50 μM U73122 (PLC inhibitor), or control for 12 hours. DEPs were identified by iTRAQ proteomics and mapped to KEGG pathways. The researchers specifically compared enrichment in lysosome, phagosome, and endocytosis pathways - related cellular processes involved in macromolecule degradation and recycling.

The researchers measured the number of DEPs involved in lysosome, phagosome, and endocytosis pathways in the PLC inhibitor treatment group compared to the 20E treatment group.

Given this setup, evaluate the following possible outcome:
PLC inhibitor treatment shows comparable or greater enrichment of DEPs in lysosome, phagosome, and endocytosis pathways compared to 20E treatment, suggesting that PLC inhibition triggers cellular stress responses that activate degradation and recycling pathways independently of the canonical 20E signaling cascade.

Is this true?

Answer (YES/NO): NO